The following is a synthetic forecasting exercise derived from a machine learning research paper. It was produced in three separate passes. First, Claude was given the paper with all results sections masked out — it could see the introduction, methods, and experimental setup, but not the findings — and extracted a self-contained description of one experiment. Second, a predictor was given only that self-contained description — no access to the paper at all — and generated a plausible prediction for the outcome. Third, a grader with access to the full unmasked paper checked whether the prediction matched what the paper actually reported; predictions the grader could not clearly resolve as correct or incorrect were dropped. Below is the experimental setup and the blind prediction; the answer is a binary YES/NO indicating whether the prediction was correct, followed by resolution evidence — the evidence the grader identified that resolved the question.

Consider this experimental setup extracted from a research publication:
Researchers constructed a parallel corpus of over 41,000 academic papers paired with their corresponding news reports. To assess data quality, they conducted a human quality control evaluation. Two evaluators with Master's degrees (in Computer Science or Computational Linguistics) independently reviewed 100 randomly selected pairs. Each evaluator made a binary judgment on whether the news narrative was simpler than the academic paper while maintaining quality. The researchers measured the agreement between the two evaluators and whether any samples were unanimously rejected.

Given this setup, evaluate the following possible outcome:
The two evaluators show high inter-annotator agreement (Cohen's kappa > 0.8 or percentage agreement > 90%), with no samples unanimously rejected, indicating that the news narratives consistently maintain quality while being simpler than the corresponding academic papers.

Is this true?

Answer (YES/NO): YES